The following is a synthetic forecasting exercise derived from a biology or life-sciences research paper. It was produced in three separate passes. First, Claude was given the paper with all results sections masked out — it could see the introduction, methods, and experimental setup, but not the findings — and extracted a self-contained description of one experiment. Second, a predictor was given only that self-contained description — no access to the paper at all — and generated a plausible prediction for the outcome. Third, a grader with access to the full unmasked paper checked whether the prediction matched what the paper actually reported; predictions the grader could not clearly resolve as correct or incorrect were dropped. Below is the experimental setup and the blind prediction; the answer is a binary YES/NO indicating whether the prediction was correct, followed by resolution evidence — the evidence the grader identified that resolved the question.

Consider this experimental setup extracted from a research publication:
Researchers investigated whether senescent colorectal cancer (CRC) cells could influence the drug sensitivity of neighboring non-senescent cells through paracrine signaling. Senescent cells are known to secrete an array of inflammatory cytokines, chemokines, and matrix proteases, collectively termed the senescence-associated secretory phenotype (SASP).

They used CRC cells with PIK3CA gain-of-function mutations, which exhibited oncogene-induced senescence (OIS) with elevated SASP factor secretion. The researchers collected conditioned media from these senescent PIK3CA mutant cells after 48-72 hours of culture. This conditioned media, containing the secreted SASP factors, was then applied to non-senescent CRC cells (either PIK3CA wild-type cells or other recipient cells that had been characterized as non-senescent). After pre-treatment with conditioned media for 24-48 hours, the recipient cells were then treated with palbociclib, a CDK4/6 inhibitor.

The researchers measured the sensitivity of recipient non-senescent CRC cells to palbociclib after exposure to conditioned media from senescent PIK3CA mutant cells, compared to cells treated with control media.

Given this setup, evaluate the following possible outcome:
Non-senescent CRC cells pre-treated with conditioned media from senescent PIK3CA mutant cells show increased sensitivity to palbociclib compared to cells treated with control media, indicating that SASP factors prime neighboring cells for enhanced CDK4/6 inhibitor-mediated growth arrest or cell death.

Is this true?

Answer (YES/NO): NO